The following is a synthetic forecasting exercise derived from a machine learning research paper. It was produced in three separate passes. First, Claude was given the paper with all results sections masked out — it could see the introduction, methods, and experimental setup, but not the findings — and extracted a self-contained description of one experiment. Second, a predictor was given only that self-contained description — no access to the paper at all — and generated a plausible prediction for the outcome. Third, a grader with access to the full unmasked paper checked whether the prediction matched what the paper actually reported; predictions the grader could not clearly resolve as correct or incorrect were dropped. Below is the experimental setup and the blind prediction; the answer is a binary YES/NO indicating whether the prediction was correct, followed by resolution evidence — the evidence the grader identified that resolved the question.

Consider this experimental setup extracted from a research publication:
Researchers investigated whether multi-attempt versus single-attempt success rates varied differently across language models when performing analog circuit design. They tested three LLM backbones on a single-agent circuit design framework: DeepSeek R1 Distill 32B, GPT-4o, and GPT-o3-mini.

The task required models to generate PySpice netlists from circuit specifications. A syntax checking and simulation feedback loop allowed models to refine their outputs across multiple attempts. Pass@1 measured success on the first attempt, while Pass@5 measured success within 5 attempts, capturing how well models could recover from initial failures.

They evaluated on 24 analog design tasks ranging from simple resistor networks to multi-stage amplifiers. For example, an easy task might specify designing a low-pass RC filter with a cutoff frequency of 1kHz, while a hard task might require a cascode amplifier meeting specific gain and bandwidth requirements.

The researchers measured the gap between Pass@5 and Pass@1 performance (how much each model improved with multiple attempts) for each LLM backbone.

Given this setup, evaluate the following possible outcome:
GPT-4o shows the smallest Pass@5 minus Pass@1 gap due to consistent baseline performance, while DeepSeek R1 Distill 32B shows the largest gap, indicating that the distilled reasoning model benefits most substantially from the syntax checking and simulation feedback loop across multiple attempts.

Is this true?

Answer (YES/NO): NO